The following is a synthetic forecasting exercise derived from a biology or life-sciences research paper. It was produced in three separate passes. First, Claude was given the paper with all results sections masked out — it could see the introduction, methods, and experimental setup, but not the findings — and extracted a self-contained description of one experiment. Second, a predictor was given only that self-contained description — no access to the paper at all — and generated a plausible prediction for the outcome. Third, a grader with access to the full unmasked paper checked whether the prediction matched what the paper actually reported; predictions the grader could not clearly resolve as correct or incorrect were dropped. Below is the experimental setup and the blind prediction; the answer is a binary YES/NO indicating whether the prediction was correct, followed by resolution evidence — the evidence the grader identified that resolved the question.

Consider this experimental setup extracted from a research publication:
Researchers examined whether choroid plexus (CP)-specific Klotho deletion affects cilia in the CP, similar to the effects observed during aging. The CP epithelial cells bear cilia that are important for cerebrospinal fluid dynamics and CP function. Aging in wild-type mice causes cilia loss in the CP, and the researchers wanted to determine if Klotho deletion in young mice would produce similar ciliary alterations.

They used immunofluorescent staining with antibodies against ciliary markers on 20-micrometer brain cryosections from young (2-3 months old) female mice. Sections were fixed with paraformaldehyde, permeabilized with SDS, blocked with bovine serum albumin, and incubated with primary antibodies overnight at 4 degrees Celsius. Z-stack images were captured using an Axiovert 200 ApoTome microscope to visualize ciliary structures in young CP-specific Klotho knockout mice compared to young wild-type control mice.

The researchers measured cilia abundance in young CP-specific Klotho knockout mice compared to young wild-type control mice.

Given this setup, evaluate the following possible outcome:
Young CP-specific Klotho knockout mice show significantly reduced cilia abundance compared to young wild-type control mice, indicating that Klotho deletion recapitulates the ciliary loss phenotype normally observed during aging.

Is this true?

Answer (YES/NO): NO